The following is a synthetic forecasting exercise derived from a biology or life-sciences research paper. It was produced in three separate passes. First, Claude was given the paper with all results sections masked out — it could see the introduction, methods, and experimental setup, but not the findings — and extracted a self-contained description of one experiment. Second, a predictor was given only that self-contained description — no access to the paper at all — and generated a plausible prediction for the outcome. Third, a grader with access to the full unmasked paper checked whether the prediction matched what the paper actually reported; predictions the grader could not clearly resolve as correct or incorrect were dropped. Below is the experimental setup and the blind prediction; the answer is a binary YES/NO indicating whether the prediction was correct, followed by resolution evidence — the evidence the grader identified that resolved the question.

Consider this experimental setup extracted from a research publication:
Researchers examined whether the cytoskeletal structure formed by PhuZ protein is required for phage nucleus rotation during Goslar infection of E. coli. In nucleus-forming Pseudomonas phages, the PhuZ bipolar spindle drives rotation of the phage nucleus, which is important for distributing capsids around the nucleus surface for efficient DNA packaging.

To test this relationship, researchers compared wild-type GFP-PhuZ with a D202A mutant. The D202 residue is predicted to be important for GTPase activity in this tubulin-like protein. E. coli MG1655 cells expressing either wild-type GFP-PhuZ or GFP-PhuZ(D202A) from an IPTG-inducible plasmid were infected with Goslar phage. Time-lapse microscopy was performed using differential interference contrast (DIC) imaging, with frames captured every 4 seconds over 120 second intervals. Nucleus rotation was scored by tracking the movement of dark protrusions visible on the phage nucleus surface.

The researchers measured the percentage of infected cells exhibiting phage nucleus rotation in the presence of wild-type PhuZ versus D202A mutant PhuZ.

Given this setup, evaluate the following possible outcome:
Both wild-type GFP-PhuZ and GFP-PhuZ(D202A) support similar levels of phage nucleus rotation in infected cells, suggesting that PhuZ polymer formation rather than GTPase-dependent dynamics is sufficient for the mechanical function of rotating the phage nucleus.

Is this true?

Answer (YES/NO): NO